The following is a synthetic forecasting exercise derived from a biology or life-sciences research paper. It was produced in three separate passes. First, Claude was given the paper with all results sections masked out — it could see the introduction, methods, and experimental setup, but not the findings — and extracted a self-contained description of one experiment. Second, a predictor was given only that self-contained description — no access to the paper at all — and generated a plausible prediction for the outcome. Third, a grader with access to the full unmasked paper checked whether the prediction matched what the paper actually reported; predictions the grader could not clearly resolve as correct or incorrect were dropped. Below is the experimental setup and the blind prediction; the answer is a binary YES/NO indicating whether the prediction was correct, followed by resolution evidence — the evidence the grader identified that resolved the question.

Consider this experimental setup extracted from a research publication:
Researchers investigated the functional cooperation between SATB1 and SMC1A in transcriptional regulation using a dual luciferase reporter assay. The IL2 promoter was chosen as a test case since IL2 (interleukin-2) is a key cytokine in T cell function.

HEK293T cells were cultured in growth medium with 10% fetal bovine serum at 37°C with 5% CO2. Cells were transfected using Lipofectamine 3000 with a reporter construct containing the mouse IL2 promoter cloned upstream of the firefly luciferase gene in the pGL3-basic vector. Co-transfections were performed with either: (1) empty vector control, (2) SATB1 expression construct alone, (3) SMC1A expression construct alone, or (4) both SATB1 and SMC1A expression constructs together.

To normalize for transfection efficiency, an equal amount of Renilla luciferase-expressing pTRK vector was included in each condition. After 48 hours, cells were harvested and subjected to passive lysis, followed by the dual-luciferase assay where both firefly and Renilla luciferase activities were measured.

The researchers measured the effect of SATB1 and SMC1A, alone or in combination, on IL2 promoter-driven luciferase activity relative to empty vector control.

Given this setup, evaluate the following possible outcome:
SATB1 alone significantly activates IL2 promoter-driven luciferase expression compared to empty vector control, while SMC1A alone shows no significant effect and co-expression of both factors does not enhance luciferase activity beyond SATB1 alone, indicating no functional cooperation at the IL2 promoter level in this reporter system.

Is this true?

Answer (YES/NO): NO